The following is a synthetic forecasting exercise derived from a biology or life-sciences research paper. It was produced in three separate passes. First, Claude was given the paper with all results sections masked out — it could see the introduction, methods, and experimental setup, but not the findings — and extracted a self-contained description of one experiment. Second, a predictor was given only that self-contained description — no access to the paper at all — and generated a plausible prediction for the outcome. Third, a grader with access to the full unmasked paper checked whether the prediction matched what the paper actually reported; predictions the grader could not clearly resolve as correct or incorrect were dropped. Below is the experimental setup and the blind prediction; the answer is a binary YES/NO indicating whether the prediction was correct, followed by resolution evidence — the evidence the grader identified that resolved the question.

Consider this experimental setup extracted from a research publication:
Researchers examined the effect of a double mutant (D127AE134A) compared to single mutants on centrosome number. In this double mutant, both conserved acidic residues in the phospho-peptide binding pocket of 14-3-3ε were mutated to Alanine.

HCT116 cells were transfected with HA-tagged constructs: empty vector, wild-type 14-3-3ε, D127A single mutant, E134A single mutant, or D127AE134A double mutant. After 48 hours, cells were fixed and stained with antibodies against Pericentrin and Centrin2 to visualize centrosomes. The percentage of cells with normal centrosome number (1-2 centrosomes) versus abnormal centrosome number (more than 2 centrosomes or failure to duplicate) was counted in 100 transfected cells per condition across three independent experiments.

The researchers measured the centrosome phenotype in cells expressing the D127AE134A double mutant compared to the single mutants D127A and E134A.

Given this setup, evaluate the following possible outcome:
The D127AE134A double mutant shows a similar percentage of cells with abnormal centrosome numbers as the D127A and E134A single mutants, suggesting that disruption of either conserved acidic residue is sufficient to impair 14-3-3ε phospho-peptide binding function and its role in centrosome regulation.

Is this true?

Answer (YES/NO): NO